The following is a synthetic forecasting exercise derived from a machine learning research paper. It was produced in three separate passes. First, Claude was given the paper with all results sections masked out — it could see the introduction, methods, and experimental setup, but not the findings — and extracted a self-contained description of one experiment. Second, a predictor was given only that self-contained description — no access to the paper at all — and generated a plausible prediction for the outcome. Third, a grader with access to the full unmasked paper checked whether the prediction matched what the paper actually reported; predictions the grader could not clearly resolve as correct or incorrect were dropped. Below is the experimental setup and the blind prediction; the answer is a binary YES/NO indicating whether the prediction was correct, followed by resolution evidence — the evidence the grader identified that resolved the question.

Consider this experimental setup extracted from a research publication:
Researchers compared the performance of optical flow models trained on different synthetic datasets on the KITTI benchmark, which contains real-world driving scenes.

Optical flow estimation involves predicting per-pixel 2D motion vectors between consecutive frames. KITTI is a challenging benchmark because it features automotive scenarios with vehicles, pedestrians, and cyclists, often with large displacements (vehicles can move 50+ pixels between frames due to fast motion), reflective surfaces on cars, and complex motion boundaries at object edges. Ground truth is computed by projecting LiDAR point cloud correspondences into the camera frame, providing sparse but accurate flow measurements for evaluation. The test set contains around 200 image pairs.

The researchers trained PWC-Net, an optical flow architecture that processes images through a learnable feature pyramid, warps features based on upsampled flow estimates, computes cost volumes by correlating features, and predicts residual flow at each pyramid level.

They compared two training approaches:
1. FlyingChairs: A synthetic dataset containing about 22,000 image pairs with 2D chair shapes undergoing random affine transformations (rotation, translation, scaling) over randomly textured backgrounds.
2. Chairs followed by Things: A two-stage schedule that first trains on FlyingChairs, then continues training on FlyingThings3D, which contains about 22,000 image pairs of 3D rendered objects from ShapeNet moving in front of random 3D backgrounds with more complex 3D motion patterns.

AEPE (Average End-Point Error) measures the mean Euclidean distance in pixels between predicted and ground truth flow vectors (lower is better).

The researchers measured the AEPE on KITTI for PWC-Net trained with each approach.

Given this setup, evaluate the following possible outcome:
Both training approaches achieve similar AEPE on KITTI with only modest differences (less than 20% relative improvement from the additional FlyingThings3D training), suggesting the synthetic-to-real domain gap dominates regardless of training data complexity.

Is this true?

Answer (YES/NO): YES